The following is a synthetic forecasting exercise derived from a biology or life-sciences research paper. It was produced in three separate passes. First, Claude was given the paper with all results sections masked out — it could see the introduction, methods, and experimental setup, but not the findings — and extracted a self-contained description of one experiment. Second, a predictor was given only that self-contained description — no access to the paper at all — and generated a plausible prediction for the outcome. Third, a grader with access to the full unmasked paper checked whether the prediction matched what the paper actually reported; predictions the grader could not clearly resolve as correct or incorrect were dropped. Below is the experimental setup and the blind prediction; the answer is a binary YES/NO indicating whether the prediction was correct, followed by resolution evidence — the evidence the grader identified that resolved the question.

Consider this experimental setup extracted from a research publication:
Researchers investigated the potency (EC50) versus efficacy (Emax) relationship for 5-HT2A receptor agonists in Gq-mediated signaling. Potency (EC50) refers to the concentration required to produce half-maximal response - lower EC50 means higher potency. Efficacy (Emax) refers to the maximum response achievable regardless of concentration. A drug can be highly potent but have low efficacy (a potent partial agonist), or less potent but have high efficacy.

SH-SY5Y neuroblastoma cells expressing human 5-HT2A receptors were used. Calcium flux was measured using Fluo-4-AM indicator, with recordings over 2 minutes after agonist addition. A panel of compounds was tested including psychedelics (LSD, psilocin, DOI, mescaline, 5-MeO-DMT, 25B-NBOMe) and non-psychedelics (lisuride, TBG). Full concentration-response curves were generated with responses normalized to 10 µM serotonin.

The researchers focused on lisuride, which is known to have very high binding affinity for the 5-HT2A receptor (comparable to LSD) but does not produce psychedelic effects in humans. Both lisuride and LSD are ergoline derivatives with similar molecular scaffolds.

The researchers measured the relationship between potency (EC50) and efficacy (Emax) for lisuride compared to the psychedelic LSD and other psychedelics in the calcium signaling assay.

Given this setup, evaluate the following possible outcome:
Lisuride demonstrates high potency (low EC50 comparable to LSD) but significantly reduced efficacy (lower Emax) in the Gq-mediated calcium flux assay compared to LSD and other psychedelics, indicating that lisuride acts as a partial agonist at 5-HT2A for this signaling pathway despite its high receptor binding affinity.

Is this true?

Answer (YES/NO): YES